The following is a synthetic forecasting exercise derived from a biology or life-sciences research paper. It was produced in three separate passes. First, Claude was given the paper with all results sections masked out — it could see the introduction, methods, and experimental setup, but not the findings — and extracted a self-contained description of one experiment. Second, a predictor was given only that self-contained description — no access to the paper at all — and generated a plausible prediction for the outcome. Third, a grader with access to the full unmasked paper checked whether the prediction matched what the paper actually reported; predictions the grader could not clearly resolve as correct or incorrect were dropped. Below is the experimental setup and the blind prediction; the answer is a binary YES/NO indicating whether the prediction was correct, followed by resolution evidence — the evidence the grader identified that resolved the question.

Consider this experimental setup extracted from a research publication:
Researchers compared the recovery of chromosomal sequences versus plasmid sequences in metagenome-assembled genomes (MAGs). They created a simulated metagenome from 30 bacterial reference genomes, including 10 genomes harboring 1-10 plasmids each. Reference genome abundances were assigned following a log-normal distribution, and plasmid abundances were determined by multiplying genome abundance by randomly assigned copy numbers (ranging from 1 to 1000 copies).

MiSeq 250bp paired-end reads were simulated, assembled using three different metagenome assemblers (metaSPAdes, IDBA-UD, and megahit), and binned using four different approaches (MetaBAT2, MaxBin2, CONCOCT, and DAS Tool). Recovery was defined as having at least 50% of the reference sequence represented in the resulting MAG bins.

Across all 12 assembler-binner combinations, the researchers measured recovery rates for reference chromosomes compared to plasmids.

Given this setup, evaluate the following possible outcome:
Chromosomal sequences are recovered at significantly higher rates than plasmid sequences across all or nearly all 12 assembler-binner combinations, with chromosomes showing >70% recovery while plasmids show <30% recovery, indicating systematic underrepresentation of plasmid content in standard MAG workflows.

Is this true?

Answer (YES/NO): YES